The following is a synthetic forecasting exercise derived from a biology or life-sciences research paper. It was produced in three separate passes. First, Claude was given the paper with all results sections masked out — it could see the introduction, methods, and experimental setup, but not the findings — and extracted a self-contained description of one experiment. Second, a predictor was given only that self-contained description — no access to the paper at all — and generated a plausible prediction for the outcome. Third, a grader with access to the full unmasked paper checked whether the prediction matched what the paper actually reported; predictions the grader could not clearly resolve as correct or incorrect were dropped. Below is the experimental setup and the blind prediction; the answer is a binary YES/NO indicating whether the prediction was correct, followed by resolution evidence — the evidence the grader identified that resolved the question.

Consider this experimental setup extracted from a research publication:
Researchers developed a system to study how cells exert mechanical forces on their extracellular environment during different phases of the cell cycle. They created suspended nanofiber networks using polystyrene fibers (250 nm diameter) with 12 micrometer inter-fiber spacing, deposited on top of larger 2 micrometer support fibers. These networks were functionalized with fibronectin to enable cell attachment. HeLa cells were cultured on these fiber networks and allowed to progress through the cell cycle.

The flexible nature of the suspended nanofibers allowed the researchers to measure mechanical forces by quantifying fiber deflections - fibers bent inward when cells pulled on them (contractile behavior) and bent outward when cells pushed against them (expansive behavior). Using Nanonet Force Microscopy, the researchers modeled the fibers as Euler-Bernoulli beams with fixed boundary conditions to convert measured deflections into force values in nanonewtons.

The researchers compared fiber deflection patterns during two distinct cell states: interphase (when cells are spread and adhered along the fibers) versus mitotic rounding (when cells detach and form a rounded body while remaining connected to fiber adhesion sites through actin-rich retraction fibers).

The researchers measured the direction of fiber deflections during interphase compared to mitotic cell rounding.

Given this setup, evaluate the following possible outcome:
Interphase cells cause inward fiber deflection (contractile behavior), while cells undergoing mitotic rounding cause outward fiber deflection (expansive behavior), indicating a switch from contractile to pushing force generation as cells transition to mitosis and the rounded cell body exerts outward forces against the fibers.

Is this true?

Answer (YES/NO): YES